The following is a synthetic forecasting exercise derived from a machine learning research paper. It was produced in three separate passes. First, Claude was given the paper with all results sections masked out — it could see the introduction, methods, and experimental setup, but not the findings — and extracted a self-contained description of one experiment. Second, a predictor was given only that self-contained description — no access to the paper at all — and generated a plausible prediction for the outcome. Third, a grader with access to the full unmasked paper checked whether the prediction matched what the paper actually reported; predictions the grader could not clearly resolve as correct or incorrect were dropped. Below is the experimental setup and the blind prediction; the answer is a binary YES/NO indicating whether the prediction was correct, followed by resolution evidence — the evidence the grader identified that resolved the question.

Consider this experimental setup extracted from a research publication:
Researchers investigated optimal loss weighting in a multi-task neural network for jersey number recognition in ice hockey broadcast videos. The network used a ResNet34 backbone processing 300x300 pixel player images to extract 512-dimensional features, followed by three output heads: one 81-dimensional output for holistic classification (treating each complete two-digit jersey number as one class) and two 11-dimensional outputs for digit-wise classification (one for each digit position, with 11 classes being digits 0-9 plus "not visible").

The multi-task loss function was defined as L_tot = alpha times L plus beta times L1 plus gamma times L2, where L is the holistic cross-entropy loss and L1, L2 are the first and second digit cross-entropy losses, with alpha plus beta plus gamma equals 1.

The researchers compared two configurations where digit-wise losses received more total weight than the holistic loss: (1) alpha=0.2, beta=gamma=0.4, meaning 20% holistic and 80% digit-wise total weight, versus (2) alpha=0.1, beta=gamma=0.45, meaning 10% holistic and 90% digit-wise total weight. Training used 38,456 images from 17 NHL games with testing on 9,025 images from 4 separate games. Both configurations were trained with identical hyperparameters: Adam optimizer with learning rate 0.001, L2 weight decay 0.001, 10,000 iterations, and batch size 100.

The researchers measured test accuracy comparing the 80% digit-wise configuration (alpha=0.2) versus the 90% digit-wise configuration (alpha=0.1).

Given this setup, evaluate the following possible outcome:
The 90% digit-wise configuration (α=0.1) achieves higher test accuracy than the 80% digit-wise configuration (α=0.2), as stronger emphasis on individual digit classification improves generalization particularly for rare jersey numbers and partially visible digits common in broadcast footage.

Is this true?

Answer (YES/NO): NO